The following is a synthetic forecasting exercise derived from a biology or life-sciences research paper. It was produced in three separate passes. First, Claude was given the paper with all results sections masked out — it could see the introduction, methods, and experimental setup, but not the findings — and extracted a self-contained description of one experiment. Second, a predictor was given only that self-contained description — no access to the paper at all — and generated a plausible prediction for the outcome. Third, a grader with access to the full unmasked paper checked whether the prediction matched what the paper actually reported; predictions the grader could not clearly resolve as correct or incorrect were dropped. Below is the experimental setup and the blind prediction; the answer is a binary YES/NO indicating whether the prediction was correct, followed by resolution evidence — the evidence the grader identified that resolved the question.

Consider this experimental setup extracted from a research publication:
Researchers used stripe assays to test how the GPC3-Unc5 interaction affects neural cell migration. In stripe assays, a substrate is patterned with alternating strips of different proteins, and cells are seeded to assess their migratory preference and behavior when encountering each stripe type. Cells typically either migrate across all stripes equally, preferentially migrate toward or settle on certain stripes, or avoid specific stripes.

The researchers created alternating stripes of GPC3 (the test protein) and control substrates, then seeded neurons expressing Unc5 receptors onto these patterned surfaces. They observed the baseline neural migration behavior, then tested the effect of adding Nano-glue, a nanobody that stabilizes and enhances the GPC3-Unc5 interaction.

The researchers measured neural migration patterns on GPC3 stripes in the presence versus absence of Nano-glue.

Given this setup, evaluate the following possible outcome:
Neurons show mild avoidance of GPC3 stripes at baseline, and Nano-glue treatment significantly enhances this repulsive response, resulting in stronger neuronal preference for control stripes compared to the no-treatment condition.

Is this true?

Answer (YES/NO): NO